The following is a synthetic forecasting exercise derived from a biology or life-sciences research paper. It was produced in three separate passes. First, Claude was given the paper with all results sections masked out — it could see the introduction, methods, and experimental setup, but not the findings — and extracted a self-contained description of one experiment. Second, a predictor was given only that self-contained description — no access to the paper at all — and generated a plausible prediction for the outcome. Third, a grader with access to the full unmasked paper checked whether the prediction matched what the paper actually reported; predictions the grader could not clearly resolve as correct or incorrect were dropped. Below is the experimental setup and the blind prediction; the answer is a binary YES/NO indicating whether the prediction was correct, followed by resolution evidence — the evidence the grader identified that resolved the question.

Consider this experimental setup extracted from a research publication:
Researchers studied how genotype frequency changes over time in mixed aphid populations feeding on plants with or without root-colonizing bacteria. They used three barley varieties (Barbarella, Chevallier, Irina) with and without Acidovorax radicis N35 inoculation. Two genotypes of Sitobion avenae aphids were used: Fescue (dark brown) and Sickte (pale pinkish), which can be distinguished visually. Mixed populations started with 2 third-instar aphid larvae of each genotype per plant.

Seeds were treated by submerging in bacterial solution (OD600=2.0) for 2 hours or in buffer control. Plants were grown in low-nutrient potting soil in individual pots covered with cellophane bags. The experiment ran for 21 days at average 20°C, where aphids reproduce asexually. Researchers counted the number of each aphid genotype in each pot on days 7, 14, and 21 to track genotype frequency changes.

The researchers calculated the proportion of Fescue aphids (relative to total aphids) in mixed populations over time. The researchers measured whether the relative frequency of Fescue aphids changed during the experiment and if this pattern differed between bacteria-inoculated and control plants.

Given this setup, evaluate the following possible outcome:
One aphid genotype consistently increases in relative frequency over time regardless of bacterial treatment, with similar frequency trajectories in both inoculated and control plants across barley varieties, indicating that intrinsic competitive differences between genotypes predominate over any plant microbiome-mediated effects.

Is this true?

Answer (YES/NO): NO